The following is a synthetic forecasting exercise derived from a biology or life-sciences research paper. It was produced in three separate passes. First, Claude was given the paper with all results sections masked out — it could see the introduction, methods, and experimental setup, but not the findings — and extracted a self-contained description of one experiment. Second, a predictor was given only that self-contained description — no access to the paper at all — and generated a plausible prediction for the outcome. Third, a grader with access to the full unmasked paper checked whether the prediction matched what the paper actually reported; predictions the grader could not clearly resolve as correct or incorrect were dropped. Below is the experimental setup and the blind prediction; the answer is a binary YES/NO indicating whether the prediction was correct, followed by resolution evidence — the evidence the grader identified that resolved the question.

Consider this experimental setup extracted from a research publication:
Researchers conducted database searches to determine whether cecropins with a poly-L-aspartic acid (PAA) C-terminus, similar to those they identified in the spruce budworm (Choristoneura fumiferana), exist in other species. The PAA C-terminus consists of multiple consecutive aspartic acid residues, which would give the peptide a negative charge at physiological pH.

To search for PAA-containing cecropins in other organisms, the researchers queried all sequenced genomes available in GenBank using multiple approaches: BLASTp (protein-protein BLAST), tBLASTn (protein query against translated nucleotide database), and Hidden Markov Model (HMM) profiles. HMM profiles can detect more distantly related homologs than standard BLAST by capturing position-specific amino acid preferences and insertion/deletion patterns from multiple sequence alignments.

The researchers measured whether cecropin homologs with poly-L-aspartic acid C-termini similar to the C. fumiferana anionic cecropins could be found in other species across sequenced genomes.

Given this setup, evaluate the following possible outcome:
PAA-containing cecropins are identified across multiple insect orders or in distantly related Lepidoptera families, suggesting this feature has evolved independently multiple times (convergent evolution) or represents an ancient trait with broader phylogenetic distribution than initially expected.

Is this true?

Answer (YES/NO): NO